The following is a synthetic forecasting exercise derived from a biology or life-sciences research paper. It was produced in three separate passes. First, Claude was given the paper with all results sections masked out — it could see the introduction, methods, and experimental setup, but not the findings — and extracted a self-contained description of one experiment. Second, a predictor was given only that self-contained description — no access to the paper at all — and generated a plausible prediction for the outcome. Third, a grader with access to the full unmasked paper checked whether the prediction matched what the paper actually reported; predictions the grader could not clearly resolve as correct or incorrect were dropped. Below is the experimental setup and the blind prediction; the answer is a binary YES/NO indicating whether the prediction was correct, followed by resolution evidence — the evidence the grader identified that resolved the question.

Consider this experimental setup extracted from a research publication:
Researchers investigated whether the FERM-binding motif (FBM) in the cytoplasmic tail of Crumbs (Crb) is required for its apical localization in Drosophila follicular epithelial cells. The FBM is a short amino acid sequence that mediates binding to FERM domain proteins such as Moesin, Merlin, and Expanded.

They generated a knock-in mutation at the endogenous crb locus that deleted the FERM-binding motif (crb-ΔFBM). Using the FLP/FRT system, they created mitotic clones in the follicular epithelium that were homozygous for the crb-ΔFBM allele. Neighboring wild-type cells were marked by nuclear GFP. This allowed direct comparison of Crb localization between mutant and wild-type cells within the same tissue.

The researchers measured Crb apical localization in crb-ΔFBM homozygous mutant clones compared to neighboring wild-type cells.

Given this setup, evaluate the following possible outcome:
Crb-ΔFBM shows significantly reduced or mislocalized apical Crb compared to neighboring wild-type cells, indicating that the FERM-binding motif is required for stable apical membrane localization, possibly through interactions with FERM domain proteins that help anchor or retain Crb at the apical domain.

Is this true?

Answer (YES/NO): NO